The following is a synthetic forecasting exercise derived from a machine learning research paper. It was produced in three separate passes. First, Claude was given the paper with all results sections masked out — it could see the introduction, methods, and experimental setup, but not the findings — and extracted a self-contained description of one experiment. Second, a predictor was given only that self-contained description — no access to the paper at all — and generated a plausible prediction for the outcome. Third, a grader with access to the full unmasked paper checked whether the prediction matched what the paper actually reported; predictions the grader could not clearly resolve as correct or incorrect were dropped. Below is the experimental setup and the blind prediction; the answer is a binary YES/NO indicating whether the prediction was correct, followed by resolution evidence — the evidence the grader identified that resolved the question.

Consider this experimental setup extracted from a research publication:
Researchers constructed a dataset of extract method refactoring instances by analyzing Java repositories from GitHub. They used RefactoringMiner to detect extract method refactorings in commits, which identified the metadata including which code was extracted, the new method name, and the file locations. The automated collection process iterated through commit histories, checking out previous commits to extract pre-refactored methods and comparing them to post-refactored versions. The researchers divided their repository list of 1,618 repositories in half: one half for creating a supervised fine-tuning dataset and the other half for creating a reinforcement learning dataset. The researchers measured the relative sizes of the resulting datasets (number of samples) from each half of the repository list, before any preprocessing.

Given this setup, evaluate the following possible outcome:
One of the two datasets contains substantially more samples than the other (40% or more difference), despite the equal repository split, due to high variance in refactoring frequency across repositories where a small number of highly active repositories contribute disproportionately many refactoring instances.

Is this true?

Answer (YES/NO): YES